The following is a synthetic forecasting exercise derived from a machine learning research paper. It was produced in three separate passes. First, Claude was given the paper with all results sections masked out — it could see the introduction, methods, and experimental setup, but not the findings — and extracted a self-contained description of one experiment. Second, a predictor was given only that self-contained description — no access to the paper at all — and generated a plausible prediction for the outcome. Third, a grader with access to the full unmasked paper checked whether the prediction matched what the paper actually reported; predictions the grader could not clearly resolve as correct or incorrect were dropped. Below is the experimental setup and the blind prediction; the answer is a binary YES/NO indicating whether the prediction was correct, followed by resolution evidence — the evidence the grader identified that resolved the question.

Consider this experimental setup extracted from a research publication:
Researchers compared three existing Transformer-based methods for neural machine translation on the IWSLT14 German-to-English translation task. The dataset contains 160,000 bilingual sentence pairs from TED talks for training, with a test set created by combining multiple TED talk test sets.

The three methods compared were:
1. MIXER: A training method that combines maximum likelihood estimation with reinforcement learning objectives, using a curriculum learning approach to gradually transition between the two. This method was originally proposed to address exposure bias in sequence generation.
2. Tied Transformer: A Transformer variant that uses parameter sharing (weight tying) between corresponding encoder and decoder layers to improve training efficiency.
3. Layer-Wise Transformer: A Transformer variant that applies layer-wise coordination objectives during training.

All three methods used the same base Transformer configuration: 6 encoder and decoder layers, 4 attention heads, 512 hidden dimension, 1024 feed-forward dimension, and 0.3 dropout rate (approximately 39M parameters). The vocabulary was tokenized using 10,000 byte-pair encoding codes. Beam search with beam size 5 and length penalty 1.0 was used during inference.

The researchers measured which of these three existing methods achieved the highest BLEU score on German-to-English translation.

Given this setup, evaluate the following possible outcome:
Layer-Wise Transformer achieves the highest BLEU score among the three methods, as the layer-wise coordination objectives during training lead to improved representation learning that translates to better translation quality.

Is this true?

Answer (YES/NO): NO